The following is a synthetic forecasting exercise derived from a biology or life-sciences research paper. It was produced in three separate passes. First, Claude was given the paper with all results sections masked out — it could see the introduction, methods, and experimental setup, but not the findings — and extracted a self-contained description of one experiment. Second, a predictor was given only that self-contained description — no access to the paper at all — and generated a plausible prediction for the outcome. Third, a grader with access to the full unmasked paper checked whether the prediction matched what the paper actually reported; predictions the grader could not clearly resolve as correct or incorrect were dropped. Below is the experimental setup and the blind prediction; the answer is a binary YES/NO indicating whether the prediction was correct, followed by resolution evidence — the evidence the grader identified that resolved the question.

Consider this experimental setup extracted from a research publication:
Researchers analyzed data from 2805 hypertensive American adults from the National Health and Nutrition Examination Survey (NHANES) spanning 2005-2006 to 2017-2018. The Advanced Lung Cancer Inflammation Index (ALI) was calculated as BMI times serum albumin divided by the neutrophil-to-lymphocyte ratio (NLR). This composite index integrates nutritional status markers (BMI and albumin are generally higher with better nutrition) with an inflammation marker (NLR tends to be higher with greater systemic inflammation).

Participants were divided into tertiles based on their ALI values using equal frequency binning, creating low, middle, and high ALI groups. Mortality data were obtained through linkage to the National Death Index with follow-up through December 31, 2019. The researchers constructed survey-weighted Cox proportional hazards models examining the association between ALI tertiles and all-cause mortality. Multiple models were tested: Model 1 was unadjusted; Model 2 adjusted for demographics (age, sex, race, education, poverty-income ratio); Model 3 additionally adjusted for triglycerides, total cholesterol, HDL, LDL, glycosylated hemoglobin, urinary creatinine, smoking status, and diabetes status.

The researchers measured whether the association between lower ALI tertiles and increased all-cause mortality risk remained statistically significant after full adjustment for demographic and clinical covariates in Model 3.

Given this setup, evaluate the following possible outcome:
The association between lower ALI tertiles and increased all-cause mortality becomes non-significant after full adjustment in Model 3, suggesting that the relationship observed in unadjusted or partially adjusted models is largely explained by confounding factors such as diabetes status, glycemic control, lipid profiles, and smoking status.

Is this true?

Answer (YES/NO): NO